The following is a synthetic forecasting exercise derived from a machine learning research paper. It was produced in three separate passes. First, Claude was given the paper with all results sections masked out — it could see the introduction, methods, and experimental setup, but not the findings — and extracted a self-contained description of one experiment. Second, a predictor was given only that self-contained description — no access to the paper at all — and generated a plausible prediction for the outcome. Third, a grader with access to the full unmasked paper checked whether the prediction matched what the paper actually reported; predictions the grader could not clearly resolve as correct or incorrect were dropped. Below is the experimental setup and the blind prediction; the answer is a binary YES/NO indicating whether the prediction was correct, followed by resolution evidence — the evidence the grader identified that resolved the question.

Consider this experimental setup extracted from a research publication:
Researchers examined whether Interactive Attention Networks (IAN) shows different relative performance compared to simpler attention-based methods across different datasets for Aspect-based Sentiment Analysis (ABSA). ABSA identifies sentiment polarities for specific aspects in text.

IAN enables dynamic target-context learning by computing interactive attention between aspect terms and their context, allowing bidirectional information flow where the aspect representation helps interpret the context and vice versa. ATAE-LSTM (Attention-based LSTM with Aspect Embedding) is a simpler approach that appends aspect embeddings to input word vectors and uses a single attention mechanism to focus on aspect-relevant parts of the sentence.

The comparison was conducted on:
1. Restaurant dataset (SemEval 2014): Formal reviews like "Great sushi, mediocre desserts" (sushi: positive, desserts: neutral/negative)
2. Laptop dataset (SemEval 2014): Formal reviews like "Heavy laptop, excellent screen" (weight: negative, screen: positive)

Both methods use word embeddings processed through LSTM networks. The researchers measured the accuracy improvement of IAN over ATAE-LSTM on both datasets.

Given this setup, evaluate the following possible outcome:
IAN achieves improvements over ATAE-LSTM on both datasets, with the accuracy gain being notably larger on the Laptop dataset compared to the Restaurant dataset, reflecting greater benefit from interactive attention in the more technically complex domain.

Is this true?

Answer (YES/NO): YES